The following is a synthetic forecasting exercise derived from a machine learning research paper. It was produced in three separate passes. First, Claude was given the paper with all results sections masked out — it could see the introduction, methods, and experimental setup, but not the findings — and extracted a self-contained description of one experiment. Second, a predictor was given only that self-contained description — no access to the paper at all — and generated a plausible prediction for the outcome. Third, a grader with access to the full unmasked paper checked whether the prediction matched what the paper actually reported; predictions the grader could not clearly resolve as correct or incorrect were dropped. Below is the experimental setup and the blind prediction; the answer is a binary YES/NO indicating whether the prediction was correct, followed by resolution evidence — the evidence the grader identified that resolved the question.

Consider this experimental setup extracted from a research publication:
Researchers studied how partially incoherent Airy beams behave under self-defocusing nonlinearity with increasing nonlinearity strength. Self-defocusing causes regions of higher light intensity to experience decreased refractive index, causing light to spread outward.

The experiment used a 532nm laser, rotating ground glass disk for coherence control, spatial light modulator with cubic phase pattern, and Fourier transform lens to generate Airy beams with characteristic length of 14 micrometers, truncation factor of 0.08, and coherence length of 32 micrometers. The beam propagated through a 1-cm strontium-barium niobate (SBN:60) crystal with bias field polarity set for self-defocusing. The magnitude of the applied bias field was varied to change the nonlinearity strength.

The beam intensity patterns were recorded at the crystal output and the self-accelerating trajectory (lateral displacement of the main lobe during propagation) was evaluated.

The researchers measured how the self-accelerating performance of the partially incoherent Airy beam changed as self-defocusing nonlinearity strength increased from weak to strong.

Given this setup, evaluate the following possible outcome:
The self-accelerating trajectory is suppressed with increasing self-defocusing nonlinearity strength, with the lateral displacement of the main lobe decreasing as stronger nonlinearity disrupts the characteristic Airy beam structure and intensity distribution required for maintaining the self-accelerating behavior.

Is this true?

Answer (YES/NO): NO